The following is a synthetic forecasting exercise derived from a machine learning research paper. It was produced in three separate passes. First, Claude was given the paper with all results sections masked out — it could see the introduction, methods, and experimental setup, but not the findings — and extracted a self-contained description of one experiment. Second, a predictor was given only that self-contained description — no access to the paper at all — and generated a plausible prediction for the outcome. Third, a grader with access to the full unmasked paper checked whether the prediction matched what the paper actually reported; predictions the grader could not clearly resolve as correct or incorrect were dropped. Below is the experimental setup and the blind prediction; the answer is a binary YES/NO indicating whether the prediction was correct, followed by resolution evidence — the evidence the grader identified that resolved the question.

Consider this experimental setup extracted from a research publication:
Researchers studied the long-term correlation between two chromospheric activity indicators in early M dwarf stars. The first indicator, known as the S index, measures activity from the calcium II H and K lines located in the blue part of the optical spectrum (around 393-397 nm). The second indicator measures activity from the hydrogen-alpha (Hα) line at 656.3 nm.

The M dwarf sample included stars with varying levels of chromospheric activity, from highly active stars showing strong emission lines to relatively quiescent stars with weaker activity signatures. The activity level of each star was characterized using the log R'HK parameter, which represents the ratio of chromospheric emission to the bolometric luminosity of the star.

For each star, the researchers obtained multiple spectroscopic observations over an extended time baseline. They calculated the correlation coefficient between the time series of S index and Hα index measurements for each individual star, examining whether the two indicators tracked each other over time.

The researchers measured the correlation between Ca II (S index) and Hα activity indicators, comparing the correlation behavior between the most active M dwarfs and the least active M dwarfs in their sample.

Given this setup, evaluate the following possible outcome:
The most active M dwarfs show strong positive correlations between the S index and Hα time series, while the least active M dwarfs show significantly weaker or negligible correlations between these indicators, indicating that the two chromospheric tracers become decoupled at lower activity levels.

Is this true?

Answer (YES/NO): NO